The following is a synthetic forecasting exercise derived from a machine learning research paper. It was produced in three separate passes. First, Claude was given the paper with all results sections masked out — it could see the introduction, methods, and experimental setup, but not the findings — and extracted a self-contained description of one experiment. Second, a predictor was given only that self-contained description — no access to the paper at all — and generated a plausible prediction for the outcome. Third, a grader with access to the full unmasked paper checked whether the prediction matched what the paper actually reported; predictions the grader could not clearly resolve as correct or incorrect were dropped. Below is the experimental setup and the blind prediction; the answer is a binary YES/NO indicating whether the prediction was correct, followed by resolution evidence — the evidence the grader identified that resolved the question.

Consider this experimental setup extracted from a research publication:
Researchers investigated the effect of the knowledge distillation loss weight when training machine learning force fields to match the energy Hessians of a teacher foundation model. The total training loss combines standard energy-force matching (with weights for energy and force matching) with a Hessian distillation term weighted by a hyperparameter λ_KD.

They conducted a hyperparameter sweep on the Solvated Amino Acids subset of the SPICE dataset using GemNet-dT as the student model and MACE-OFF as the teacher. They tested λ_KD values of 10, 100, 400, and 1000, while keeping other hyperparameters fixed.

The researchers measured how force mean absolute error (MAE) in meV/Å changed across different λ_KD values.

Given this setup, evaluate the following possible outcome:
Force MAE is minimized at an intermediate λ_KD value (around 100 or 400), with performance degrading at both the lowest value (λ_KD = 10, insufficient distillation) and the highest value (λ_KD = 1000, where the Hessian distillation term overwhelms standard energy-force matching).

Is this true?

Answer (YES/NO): YES